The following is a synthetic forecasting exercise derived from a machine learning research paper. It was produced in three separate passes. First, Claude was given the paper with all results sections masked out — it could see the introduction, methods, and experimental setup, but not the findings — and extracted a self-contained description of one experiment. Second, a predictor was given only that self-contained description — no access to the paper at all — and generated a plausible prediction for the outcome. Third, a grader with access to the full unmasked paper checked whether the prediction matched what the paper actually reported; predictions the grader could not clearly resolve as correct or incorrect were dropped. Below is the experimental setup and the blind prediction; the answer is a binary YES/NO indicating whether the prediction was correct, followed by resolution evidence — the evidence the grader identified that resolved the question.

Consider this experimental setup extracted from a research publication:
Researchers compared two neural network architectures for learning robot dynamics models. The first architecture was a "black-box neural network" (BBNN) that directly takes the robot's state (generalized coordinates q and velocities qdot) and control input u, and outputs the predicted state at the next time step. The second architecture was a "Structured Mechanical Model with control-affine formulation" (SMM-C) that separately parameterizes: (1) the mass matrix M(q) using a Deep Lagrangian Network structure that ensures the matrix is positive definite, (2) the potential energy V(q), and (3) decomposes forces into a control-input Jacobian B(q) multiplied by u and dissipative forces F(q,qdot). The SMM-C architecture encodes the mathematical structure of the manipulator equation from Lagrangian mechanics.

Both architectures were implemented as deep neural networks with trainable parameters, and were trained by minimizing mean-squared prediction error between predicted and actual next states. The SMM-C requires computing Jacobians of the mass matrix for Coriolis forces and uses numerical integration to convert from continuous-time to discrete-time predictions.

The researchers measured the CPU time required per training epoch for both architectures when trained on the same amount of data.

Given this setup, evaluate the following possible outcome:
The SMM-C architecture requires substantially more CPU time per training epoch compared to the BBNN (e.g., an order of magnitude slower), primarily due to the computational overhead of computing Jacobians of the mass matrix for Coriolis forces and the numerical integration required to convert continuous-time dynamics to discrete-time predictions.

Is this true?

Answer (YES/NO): NO